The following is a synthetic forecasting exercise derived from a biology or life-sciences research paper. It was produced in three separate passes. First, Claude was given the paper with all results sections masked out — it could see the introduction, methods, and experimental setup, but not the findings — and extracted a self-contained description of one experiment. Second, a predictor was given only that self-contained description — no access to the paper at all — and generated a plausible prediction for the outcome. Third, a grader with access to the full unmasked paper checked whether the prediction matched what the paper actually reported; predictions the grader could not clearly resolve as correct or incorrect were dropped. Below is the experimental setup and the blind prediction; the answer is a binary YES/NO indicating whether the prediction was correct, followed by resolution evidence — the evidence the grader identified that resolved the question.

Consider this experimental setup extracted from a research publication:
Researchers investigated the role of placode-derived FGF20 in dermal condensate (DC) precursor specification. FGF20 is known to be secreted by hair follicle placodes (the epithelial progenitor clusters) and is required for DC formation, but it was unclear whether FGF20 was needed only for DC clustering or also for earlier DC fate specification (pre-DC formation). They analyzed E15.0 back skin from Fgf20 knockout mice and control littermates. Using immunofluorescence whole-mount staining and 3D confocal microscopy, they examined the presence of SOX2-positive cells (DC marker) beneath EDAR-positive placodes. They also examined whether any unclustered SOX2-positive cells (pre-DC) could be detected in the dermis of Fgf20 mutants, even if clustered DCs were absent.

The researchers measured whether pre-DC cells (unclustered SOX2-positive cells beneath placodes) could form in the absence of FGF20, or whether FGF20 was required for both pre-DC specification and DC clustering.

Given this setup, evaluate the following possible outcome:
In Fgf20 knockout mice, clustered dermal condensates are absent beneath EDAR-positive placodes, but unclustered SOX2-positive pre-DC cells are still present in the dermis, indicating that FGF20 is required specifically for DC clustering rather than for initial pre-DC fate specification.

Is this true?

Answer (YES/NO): NO